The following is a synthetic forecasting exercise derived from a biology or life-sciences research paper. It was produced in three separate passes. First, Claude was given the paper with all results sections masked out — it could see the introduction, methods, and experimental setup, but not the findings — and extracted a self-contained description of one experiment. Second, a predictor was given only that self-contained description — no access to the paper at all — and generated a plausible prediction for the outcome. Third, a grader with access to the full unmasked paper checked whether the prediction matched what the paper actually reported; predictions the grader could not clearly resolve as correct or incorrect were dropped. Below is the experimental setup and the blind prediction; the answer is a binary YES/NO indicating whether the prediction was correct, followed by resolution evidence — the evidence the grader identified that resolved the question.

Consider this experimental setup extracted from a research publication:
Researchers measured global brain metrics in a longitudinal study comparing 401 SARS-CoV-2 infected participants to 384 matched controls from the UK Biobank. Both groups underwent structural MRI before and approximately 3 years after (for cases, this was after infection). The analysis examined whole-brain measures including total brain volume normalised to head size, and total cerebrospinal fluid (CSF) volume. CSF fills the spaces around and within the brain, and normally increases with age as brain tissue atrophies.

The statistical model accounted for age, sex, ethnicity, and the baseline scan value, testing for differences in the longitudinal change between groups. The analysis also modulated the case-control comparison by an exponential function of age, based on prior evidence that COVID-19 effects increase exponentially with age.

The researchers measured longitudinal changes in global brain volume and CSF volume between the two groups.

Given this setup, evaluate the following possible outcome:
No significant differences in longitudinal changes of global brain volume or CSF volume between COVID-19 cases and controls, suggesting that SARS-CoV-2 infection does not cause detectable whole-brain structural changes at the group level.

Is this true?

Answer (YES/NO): NO